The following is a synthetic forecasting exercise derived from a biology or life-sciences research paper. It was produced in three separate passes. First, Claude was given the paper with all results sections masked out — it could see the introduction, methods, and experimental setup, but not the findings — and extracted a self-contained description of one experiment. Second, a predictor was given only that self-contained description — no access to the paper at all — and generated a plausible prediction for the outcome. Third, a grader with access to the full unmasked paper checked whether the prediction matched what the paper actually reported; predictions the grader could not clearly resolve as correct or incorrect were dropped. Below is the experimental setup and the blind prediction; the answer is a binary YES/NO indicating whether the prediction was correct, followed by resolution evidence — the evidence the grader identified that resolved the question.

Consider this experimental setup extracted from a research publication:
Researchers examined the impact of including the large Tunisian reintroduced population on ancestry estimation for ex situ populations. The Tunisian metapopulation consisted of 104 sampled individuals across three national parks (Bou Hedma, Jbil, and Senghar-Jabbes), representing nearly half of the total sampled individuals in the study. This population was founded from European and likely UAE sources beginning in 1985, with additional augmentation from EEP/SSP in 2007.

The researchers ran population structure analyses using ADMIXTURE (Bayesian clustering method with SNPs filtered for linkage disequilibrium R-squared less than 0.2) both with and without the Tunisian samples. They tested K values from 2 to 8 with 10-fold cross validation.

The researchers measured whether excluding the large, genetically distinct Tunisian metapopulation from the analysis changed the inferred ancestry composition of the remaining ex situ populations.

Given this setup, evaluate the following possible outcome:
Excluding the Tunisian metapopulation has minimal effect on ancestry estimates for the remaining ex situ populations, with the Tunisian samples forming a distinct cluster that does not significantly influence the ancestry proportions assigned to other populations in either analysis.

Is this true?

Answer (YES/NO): YES